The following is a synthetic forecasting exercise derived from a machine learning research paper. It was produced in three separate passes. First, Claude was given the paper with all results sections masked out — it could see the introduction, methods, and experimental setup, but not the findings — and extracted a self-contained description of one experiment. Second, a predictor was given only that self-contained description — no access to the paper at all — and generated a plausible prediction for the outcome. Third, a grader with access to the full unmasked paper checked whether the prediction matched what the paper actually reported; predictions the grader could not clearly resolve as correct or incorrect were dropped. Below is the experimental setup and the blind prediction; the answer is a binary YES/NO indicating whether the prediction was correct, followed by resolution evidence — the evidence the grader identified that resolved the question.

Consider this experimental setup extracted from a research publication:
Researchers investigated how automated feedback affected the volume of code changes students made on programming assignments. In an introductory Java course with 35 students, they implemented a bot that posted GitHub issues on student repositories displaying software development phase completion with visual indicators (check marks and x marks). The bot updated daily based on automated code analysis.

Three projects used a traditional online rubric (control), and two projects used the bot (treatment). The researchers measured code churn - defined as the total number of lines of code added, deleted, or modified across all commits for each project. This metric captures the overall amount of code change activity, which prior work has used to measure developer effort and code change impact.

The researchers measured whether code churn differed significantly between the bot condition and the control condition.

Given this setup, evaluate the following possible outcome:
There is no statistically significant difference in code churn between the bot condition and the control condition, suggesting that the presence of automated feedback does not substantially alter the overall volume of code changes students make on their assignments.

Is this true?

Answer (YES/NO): NO